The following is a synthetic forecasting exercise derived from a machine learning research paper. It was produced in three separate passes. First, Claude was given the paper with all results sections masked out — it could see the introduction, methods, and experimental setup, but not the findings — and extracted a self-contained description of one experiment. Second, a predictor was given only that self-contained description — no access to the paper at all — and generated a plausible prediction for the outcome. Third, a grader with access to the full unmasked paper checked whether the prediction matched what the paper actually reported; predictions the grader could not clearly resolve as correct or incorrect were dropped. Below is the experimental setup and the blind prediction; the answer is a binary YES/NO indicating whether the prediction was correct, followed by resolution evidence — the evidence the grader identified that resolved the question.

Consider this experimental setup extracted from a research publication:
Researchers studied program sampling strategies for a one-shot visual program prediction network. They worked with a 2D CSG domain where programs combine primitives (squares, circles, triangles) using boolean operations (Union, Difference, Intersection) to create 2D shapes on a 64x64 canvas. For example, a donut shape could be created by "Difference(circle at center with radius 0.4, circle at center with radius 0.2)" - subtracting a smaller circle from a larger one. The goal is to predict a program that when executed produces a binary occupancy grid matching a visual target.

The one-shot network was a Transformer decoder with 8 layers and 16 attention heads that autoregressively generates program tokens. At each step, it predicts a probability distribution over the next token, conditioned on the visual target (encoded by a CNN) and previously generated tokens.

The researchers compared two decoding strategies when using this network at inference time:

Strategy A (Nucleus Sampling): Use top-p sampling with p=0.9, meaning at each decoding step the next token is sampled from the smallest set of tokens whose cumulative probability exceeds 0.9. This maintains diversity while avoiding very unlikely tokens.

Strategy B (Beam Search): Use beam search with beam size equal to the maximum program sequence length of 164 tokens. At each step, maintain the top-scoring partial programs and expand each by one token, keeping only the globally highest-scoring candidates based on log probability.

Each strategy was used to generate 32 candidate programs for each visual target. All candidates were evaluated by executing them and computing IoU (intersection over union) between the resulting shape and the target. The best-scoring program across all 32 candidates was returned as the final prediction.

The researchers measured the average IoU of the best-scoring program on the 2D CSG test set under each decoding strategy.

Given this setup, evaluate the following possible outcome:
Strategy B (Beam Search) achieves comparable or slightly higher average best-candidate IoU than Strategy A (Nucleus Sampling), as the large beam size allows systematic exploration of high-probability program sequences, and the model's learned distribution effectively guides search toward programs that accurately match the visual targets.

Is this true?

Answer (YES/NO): NO